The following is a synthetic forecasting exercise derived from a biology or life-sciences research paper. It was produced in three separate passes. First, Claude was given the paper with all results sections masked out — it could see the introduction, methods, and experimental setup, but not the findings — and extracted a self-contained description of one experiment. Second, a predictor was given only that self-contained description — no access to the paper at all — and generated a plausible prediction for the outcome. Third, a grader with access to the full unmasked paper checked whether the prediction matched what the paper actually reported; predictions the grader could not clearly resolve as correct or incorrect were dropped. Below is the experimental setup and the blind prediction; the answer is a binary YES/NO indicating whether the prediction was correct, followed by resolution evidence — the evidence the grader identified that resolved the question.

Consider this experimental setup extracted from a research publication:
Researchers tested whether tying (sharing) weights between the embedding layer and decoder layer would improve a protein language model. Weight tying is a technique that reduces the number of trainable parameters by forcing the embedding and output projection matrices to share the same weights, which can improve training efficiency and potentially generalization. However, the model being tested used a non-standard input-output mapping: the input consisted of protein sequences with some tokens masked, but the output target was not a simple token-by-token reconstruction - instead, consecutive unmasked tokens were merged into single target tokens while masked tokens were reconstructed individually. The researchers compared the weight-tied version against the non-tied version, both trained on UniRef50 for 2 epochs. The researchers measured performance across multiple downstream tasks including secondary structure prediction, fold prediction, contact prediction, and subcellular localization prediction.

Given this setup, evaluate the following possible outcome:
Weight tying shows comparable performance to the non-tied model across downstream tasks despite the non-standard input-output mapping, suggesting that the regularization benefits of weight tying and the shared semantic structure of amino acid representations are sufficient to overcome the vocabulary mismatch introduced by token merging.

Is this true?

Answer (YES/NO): NO